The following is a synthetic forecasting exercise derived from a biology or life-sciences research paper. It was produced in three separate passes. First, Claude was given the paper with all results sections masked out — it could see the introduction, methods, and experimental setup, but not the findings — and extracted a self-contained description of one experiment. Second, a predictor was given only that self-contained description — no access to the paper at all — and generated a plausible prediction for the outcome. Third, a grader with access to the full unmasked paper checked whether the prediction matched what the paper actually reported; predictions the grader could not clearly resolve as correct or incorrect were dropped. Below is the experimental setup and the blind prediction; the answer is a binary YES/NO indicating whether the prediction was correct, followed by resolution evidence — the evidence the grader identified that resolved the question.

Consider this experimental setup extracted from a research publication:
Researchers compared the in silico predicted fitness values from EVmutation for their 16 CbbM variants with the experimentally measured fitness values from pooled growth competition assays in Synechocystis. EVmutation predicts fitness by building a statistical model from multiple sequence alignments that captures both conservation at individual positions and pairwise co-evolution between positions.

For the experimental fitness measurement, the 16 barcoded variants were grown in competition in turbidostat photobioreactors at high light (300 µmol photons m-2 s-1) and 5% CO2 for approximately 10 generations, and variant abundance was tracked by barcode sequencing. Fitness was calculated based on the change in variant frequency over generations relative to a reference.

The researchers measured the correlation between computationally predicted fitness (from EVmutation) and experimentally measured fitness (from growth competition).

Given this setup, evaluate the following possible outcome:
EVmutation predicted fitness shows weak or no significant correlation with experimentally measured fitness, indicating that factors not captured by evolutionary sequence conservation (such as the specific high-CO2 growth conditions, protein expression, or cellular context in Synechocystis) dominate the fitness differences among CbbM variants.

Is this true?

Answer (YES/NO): YES